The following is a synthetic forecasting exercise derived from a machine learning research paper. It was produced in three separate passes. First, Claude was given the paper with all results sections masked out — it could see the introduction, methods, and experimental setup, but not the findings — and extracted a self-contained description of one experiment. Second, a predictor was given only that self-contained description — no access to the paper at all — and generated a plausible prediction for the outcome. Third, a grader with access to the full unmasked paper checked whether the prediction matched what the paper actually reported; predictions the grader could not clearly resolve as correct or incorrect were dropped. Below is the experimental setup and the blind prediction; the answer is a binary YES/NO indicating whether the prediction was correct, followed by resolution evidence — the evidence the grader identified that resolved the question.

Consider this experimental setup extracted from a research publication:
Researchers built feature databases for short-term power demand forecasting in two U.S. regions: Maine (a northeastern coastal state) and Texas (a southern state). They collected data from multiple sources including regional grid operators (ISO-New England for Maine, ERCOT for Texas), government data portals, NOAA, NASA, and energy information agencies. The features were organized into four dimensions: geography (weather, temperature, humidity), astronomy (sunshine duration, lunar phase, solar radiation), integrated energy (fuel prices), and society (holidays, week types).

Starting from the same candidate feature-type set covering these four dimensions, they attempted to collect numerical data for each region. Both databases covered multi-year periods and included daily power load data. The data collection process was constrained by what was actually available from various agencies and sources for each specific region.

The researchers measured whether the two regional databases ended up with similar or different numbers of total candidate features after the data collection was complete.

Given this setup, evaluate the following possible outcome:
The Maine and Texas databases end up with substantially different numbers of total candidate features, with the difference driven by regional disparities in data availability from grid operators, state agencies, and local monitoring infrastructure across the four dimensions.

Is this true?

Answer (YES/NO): YES